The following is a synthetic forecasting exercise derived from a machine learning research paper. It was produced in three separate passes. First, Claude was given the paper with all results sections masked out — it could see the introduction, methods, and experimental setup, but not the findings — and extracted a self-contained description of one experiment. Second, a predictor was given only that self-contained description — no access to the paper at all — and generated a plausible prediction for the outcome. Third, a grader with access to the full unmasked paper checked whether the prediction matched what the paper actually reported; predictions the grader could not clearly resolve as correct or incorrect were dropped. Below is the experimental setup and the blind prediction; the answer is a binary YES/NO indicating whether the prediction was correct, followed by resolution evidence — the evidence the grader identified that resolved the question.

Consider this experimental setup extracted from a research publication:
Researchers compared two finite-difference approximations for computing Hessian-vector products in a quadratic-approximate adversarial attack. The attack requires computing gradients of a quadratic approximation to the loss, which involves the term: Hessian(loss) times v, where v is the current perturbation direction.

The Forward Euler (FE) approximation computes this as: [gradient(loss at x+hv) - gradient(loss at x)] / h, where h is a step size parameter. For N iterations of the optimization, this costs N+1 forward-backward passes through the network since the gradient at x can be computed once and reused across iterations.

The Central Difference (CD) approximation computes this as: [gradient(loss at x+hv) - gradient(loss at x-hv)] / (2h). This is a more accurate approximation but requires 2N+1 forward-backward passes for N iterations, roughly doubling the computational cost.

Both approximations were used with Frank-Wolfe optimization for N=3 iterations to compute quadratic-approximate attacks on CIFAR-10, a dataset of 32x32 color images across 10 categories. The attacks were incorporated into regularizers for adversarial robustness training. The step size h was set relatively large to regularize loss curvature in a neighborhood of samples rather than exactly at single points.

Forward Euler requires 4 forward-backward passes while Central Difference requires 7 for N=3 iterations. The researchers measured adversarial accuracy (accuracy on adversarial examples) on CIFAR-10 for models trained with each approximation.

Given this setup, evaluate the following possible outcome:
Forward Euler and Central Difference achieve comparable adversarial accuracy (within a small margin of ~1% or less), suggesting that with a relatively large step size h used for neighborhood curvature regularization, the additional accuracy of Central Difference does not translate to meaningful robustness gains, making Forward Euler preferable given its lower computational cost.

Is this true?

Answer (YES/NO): YES